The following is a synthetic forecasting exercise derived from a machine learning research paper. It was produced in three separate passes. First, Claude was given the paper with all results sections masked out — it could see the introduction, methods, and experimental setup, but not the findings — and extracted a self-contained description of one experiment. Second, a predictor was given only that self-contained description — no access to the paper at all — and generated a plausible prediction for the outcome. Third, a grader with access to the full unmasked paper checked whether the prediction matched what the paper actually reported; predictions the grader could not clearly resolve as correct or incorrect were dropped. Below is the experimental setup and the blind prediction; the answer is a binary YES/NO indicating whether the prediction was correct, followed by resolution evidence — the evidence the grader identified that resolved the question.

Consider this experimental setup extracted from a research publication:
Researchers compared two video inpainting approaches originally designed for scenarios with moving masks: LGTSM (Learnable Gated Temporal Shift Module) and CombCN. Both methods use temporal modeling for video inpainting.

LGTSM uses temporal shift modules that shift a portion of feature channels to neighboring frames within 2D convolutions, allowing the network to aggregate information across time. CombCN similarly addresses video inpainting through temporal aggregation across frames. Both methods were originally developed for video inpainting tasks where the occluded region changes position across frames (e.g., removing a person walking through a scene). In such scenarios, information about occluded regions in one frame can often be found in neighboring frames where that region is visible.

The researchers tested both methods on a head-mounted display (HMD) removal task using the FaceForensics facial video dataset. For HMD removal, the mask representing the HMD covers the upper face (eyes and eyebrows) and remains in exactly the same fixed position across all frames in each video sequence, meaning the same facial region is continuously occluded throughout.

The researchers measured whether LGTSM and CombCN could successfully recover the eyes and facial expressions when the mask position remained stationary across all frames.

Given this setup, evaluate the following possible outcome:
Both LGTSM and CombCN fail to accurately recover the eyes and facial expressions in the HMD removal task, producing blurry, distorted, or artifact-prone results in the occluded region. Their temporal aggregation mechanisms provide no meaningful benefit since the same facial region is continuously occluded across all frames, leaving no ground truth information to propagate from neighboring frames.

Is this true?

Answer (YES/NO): NO